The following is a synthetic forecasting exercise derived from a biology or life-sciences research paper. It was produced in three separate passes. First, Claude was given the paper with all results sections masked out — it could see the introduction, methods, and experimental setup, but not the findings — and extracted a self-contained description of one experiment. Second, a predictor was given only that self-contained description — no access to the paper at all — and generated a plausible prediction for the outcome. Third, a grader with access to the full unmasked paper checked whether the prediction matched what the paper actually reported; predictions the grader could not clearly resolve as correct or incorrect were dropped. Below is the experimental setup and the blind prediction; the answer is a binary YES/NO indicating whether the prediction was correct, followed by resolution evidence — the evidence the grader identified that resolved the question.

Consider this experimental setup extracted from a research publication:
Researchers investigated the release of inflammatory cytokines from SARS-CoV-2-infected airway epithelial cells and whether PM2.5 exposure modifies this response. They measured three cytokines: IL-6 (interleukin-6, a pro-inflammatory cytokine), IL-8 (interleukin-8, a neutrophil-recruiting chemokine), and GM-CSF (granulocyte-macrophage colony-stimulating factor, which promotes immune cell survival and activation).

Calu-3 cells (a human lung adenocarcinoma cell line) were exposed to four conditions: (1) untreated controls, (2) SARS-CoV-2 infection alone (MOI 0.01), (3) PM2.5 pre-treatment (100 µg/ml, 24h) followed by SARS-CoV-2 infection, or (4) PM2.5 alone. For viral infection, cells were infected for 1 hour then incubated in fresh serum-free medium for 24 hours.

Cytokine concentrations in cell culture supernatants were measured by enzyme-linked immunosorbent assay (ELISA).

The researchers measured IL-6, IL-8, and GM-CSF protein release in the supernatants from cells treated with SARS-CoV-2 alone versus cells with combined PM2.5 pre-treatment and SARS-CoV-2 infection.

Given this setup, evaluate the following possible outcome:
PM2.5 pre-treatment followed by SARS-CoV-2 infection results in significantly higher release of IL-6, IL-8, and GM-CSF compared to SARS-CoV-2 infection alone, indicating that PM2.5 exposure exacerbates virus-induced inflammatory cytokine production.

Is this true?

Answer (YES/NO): NO